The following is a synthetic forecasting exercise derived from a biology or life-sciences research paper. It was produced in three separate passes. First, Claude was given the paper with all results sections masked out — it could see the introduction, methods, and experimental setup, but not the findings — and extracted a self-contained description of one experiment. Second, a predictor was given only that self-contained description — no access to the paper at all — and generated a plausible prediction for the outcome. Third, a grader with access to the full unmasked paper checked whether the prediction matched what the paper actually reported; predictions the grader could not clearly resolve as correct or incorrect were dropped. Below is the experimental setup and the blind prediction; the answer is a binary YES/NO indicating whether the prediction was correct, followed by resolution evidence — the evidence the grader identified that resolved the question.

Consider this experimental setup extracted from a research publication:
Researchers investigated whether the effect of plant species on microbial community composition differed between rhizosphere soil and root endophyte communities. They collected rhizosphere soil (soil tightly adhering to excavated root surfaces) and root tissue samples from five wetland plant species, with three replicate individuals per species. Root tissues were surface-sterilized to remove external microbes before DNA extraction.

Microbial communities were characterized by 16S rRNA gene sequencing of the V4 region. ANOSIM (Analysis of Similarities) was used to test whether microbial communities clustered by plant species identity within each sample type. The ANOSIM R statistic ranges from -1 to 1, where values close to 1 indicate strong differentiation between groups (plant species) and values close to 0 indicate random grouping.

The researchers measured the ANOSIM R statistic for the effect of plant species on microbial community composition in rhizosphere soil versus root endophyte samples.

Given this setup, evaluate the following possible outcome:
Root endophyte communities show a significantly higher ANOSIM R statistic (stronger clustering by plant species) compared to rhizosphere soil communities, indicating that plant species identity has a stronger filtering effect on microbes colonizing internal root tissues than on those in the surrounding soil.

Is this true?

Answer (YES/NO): NO